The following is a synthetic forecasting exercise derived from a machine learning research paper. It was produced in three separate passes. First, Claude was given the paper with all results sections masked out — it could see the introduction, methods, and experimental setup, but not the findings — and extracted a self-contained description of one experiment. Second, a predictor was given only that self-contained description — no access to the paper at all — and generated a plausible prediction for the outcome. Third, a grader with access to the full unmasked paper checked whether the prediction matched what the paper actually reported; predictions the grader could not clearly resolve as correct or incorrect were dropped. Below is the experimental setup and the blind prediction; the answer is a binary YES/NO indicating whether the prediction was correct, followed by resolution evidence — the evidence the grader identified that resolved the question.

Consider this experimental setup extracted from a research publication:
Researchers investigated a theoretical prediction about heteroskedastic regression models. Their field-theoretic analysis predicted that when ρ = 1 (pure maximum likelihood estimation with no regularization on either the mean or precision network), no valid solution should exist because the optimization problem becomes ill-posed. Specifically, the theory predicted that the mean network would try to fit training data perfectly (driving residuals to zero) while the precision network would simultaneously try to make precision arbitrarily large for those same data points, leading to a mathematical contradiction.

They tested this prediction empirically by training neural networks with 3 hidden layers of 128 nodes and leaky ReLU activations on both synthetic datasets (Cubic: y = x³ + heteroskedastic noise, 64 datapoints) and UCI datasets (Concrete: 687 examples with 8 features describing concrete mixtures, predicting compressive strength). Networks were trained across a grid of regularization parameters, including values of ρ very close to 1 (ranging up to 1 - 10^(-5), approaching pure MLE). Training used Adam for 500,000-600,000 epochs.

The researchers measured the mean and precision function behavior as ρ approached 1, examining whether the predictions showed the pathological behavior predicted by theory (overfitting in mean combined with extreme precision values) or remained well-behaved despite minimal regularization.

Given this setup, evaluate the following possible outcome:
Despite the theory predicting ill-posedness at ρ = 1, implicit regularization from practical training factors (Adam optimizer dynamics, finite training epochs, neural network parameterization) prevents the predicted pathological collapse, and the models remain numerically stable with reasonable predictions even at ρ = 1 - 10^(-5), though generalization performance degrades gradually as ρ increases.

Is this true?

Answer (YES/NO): NO